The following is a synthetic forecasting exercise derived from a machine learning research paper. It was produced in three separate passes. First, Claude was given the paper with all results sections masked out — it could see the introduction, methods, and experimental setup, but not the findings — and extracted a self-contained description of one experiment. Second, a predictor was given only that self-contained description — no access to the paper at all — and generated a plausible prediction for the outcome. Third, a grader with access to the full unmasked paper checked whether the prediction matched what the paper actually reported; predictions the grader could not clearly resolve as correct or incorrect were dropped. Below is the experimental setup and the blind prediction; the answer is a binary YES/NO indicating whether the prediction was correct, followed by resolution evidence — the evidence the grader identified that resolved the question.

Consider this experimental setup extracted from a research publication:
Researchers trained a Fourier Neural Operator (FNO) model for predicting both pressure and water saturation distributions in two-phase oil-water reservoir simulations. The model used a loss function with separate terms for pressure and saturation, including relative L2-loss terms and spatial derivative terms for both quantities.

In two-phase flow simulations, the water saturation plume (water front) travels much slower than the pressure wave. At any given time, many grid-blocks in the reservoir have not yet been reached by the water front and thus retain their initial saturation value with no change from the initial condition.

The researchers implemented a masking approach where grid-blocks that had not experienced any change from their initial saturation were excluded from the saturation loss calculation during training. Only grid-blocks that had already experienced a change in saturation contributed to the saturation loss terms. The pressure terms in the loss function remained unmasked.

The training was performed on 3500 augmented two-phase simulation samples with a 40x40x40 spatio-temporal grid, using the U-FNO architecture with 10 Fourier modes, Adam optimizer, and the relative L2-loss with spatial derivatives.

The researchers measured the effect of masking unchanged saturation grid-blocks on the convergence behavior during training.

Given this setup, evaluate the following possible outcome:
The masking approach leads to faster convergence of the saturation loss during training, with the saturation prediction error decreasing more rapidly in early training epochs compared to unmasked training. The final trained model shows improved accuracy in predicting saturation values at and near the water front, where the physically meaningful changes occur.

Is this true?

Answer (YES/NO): NO